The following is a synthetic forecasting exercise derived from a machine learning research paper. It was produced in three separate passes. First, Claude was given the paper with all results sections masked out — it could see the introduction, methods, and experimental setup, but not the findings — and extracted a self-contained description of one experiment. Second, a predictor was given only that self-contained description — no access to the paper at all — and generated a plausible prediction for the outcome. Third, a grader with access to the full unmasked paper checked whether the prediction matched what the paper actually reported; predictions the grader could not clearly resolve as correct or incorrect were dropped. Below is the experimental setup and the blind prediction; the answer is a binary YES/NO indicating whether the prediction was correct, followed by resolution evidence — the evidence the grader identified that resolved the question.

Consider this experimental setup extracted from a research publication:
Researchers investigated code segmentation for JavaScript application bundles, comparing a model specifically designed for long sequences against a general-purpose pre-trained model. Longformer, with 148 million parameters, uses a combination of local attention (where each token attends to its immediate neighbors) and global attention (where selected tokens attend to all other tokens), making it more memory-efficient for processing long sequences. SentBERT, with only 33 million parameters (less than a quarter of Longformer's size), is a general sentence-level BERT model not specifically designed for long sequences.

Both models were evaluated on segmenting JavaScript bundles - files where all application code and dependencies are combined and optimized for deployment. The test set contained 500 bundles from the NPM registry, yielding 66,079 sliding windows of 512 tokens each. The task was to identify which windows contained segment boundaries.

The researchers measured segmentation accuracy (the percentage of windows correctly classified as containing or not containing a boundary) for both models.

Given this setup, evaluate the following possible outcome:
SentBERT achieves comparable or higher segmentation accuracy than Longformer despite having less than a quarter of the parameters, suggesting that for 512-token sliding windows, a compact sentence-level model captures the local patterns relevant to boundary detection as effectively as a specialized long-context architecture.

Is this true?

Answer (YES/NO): YES